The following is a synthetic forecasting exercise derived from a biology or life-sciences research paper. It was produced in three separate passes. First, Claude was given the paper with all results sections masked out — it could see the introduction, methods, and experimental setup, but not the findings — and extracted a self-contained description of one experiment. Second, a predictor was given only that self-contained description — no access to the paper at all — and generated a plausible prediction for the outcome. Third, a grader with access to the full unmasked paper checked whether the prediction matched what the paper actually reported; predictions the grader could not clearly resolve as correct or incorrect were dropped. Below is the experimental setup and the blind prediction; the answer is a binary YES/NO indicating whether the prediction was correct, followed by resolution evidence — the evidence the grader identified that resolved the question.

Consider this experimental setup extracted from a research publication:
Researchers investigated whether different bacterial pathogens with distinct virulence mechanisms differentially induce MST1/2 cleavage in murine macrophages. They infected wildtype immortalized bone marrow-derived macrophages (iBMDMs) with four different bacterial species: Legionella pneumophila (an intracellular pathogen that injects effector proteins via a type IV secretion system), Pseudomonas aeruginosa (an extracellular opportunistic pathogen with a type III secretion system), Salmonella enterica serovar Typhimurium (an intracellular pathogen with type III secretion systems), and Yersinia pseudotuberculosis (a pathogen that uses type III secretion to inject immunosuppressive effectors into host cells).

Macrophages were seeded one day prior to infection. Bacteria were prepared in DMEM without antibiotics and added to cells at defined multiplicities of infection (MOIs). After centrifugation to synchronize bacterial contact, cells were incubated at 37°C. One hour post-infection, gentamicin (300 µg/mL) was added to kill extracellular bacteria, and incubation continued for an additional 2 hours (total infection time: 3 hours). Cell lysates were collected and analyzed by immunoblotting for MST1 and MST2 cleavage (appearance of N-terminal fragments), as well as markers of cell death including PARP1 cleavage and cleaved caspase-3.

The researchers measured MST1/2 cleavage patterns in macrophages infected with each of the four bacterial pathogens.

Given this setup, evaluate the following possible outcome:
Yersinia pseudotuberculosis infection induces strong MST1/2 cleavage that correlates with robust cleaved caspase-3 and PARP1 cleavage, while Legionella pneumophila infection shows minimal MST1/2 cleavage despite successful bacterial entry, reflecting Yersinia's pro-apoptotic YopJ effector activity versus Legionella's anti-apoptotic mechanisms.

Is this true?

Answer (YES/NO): NO